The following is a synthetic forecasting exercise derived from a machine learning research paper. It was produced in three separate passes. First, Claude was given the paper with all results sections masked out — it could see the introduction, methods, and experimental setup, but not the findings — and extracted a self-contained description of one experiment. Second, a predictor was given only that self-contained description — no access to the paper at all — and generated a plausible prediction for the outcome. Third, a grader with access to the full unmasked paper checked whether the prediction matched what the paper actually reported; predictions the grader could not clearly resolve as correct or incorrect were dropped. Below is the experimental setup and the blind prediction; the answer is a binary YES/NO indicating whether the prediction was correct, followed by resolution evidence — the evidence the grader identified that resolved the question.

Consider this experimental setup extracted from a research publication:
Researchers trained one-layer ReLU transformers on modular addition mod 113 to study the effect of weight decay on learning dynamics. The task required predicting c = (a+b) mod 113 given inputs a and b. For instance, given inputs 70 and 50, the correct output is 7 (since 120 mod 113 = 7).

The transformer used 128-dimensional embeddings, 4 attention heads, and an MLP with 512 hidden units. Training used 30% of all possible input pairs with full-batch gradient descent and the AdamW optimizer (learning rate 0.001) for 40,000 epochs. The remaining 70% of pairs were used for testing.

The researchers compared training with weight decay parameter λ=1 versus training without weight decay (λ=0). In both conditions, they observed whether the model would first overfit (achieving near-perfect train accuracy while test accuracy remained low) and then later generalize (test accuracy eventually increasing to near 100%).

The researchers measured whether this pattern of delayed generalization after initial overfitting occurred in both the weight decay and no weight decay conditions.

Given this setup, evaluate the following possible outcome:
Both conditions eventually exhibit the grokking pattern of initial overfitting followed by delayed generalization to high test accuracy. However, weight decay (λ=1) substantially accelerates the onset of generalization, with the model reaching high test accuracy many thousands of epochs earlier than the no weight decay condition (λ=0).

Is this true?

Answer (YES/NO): NO